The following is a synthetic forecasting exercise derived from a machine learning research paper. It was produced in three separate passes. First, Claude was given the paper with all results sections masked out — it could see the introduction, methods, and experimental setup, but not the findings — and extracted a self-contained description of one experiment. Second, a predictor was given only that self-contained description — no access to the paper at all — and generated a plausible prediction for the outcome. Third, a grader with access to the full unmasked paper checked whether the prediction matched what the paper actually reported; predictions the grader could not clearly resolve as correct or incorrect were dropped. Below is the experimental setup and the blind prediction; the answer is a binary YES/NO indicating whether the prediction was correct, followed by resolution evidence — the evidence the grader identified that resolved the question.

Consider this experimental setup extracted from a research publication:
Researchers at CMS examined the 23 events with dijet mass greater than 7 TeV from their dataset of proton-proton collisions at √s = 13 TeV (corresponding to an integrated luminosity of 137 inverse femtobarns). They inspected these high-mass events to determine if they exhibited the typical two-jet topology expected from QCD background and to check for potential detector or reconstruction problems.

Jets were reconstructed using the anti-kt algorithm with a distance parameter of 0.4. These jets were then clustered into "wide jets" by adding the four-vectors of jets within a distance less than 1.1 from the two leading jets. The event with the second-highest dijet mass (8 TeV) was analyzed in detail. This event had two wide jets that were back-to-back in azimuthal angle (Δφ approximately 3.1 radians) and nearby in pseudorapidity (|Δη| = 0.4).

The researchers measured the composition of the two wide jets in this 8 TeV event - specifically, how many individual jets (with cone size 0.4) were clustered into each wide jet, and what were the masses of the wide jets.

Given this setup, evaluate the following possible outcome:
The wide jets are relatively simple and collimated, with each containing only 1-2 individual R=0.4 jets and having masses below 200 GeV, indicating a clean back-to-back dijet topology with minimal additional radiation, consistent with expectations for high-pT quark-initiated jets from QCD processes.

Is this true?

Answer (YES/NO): NO